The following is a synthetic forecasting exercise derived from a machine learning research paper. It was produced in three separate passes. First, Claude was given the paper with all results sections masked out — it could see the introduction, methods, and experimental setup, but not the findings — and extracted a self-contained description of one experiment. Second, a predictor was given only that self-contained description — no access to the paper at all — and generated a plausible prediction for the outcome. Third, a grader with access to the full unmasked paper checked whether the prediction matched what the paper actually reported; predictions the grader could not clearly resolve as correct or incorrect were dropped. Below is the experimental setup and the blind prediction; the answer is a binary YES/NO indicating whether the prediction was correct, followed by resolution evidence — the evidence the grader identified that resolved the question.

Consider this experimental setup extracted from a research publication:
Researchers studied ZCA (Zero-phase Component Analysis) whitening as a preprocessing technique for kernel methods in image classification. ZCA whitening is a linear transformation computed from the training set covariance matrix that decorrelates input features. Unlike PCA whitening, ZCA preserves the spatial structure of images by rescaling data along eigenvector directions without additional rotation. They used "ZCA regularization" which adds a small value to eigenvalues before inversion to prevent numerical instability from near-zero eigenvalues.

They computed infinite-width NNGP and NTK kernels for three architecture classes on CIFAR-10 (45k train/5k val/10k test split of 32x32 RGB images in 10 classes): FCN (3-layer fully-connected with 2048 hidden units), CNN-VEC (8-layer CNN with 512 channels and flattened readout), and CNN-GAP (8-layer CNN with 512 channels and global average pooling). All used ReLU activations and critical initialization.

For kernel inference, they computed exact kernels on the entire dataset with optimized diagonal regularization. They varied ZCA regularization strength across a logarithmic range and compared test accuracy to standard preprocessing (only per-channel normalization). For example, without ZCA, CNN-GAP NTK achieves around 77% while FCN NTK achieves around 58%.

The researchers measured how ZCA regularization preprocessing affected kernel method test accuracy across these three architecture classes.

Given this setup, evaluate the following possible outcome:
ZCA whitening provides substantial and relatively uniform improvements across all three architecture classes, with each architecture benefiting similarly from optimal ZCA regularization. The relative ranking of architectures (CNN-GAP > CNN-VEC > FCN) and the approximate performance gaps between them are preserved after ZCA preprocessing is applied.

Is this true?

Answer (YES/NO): NO